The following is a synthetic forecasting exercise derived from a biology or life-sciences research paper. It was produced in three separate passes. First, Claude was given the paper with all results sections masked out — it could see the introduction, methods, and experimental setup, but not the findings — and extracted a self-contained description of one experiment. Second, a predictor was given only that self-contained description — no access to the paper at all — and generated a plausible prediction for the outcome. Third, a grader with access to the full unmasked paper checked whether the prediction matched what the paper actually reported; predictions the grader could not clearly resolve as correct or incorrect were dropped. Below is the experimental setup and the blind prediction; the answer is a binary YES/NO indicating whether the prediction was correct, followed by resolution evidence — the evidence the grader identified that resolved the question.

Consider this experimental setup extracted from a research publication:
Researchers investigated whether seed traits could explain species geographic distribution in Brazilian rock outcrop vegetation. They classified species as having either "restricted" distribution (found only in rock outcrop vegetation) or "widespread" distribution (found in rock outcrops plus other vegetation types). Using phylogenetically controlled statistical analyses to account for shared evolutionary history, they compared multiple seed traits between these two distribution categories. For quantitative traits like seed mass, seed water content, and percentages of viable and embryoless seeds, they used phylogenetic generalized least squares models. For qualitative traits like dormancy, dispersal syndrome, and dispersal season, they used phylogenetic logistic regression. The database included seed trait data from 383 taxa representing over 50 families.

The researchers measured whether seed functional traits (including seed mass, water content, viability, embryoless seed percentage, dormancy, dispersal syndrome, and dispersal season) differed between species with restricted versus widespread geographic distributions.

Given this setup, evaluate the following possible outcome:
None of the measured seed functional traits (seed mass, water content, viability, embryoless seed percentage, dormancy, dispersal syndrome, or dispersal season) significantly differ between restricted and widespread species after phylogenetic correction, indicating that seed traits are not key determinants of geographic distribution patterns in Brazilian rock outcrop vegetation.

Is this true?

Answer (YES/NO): YES